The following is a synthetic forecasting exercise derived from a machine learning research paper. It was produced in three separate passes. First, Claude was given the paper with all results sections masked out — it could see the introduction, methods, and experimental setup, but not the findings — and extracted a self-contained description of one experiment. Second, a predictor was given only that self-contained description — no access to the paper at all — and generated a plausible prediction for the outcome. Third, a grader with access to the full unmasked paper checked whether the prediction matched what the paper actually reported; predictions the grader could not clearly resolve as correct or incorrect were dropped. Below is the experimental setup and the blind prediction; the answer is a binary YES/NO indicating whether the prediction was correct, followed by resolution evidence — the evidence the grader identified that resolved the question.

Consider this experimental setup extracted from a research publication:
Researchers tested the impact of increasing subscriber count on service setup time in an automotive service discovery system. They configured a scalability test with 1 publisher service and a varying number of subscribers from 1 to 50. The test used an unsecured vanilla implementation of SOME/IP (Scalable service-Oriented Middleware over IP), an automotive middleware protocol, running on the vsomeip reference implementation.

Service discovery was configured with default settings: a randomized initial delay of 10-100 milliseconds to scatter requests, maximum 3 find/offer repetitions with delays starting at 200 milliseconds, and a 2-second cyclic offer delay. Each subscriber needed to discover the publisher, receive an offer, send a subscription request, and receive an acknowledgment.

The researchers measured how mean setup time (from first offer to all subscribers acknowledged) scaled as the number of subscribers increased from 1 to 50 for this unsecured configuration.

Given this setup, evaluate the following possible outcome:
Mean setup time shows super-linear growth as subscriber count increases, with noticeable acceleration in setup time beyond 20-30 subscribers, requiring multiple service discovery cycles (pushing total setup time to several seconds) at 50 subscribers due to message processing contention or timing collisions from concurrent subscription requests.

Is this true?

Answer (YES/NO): NO